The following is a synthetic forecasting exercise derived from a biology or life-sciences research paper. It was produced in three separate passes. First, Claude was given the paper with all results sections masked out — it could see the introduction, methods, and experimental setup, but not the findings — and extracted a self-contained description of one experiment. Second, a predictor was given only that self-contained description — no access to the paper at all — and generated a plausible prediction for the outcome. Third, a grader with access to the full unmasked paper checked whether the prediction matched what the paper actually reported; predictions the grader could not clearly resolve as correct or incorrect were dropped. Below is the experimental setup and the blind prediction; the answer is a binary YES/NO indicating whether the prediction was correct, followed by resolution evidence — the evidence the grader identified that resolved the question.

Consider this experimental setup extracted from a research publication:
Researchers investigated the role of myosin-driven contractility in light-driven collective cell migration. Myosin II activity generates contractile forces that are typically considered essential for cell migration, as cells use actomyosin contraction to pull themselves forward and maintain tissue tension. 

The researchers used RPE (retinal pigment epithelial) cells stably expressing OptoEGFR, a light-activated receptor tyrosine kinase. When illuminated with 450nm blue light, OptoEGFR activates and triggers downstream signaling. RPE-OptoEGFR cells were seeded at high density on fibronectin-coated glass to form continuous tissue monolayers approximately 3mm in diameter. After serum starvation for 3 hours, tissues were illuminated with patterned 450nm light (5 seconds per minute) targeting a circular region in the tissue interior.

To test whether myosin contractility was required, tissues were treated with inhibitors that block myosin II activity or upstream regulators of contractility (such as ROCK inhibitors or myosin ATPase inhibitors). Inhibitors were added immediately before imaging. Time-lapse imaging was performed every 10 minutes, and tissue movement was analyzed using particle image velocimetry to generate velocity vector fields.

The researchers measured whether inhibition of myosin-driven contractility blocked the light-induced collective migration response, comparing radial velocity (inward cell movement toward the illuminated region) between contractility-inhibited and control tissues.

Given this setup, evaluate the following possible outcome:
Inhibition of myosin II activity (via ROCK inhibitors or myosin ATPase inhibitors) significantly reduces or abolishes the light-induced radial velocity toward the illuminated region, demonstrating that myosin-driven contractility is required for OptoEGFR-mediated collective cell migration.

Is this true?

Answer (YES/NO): NO